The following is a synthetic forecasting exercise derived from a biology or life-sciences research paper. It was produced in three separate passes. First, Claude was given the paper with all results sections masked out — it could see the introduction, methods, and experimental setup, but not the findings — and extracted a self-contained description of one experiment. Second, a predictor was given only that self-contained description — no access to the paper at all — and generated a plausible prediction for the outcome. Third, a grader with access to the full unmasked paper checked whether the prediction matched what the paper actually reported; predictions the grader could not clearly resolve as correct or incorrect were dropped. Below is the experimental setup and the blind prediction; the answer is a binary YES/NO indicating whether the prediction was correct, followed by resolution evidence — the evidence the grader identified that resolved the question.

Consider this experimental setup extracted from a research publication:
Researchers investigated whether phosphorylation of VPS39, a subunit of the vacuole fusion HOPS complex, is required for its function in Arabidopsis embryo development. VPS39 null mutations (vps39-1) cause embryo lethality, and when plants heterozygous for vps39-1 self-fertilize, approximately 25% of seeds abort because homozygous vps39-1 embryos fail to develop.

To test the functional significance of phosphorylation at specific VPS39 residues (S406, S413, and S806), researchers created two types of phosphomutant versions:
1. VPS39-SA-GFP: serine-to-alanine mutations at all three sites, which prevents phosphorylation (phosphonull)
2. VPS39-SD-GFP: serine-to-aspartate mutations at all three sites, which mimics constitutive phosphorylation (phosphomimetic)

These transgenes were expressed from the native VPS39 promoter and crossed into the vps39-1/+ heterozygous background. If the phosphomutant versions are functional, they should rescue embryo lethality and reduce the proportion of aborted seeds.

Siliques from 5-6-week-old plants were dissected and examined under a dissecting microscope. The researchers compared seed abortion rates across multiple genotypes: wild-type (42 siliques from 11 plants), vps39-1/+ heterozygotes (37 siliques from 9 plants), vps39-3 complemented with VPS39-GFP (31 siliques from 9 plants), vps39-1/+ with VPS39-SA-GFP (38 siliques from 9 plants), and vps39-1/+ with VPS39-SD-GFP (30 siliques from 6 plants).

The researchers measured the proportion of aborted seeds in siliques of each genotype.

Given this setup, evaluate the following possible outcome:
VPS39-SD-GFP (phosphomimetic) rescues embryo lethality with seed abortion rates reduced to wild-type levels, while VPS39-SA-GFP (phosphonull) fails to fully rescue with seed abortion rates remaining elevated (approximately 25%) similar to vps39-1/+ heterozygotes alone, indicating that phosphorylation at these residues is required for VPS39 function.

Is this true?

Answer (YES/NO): NO